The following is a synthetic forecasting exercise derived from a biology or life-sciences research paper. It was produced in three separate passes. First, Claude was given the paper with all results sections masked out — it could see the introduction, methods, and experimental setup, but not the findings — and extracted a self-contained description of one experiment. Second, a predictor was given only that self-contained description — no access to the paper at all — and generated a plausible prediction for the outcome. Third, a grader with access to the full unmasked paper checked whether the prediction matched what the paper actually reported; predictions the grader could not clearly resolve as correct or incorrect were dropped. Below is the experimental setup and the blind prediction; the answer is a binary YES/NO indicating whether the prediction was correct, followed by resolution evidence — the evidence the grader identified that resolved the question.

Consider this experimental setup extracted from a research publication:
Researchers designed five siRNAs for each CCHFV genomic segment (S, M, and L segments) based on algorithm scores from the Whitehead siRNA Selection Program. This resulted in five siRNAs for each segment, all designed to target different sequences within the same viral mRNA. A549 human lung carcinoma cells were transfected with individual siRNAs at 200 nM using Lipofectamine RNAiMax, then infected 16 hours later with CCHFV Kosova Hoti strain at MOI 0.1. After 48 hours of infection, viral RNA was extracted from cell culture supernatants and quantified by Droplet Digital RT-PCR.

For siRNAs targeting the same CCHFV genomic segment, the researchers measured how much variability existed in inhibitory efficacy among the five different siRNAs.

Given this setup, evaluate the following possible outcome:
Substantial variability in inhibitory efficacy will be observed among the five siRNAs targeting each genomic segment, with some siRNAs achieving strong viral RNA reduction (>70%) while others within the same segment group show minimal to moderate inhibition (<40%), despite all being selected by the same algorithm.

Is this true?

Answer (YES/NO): YES